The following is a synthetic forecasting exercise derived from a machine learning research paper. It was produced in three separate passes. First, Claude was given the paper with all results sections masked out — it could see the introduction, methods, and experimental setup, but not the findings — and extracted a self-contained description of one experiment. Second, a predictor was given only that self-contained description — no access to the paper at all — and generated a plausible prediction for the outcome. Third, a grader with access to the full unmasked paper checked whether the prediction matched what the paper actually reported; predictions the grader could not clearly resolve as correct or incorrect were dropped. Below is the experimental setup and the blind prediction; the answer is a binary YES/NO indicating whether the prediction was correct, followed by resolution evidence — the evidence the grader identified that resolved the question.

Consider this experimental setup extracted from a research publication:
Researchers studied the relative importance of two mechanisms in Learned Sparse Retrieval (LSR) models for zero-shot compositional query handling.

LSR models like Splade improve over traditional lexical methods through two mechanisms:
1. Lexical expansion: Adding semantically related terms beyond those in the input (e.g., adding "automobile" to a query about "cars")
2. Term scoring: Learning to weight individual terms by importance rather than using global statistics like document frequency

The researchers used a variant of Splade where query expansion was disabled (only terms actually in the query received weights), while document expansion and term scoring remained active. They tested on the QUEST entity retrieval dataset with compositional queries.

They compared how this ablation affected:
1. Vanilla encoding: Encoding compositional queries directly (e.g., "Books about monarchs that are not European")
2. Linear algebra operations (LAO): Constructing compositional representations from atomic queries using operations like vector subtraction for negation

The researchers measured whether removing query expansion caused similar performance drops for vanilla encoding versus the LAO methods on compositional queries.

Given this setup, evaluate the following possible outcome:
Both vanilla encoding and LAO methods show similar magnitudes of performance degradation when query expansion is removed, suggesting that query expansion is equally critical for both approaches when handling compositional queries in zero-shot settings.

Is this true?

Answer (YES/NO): NO